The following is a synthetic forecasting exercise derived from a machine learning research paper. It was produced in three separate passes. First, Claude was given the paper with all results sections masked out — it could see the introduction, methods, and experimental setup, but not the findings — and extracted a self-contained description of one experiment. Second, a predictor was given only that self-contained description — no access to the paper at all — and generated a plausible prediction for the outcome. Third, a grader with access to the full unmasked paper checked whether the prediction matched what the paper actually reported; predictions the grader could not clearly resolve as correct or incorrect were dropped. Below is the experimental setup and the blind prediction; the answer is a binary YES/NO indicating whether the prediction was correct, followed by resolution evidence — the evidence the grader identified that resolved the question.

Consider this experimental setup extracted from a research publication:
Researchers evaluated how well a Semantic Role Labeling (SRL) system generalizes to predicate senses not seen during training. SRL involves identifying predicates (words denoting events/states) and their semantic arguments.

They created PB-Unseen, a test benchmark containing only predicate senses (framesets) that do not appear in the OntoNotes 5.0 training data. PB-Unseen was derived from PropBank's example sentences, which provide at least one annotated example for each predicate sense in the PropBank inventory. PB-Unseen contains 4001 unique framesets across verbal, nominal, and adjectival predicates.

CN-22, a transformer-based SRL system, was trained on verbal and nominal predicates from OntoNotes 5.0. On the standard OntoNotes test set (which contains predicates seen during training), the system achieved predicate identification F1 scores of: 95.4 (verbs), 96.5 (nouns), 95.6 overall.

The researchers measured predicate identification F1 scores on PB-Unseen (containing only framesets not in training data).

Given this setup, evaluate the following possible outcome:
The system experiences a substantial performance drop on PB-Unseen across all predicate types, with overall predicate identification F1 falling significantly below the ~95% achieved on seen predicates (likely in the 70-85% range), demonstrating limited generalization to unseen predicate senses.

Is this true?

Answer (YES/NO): NO